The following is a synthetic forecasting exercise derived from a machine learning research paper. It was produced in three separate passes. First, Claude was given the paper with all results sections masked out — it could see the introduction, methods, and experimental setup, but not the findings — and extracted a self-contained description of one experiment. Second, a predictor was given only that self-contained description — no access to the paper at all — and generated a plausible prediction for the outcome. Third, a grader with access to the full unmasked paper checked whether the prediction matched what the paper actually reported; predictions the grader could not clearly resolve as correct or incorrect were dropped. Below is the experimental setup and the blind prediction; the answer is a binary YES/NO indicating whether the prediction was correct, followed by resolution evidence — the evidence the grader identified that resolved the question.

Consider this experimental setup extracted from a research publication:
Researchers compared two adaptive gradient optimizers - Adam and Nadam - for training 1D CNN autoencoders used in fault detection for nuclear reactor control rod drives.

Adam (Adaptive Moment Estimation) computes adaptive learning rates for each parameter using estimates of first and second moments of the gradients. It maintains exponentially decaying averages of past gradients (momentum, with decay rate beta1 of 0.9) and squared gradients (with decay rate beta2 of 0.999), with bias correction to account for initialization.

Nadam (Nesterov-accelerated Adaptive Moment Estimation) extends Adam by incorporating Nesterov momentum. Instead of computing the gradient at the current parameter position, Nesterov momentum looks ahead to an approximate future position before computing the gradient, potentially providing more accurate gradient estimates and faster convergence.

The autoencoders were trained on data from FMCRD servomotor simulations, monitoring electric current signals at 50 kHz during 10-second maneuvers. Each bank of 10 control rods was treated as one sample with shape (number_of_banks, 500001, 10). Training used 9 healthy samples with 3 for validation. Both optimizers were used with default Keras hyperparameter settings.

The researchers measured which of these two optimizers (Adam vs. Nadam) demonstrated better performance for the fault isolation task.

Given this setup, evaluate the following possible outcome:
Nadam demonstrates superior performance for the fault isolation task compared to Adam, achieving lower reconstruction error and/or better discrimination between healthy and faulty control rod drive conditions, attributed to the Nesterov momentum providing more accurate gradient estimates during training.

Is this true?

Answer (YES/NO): YES